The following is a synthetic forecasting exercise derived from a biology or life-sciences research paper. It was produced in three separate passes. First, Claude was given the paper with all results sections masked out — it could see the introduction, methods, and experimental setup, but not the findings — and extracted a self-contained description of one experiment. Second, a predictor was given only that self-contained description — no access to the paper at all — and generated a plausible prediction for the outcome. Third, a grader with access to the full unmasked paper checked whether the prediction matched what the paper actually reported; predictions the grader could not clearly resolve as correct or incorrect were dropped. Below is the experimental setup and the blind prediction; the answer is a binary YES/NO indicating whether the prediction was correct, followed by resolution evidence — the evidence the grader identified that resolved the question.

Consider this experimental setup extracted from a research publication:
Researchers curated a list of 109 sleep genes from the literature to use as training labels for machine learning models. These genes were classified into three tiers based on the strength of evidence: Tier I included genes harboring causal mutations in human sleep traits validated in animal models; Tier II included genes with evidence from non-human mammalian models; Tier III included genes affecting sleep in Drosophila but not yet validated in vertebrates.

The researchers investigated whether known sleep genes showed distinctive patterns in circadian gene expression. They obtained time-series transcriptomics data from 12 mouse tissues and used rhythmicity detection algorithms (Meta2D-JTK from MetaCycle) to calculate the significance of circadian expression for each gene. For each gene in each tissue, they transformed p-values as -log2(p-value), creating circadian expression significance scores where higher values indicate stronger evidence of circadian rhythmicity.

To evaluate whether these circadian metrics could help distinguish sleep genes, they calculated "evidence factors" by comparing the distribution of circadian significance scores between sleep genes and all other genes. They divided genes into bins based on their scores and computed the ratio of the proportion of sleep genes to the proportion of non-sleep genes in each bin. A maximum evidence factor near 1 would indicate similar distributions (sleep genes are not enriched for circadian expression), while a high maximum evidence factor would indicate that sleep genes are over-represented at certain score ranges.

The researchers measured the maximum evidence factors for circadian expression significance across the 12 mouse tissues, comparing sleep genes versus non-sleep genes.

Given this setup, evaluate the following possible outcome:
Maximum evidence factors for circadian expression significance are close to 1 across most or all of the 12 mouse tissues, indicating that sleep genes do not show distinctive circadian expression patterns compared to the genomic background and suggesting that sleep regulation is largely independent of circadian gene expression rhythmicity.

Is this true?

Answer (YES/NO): NO